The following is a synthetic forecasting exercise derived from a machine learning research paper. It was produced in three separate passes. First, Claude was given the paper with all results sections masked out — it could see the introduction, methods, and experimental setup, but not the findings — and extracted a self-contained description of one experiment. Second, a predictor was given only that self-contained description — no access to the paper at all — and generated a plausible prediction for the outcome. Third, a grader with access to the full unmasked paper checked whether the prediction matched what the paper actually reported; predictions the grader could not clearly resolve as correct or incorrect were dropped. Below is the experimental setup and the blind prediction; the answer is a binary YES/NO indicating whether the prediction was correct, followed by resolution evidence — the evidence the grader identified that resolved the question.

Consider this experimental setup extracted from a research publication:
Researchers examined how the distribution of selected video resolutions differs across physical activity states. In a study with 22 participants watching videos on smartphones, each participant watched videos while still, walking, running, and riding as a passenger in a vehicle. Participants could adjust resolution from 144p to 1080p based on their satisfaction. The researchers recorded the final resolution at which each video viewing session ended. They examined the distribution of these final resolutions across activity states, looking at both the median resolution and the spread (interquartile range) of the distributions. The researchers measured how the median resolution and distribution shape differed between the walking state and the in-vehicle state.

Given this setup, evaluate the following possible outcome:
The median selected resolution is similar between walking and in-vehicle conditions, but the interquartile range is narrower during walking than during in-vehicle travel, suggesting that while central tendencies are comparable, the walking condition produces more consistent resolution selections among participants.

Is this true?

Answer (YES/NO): NO